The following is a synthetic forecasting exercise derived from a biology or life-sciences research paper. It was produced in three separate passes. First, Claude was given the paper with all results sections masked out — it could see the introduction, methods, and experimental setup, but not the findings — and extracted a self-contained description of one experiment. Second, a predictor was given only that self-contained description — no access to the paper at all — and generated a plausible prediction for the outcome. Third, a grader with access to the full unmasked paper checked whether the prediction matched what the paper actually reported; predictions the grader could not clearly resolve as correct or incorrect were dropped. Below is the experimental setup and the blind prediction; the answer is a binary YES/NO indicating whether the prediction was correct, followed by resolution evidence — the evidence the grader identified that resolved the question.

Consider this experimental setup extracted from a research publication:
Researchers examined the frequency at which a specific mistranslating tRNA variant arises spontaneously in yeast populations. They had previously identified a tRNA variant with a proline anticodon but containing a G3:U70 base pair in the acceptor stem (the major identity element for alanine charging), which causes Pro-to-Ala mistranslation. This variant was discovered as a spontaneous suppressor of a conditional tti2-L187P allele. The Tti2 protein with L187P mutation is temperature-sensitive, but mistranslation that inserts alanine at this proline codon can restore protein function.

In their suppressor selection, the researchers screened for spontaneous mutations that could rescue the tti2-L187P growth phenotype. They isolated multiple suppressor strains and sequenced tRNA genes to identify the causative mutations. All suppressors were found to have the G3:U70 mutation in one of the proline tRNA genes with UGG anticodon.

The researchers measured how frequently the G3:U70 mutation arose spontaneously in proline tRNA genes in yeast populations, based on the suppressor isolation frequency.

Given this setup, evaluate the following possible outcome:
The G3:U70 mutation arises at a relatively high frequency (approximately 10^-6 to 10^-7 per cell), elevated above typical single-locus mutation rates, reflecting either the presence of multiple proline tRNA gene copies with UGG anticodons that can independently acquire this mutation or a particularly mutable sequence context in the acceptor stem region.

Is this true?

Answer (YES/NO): YES